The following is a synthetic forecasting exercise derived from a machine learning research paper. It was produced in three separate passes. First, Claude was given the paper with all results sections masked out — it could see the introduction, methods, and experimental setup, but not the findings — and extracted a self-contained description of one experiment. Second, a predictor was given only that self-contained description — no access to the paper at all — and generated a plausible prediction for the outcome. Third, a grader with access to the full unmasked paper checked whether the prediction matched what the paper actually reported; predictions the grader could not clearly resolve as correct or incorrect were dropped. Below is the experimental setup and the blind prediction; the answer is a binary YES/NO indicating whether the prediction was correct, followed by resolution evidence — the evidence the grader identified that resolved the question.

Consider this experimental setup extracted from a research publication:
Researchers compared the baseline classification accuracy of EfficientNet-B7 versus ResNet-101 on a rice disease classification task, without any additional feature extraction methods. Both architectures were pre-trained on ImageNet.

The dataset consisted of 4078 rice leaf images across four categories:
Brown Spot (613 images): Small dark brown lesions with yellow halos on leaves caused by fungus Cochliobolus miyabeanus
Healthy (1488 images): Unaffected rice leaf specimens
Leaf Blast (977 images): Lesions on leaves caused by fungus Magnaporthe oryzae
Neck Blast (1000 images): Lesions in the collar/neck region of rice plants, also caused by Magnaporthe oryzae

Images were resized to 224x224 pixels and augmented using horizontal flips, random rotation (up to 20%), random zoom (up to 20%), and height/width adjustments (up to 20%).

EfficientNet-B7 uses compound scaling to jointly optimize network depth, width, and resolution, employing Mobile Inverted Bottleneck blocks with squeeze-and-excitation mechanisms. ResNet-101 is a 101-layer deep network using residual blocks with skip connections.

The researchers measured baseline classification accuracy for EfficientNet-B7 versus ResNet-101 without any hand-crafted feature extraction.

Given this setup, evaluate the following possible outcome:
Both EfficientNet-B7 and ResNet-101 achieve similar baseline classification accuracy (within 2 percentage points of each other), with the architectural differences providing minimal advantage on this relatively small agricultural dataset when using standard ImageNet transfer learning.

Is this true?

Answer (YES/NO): YES